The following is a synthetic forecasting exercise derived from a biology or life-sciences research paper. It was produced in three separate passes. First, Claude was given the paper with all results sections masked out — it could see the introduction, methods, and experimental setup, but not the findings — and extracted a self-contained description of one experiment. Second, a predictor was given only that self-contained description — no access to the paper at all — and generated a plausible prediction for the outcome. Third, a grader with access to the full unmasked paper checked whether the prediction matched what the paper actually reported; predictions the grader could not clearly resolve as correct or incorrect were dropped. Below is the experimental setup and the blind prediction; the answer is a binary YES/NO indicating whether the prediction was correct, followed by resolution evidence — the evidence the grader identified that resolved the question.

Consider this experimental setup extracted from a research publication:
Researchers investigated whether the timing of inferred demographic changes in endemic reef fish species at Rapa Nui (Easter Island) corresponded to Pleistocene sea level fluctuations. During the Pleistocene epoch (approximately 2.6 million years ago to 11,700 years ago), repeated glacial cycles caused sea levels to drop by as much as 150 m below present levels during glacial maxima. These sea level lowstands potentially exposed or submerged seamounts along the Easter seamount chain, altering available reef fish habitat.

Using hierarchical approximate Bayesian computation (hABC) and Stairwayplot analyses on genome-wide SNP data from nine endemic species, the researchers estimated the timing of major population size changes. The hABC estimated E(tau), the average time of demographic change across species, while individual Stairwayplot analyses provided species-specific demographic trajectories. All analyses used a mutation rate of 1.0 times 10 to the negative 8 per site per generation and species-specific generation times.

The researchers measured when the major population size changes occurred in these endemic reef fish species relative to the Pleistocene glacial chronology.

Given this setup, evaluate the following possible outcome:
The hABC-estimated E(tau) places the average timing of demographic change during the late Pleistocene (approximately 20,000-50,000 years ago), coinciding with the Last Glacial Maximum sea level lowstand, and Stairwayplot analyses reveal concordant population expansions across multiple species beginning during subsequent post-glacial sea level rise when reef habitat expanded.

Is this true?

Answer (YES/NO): NO